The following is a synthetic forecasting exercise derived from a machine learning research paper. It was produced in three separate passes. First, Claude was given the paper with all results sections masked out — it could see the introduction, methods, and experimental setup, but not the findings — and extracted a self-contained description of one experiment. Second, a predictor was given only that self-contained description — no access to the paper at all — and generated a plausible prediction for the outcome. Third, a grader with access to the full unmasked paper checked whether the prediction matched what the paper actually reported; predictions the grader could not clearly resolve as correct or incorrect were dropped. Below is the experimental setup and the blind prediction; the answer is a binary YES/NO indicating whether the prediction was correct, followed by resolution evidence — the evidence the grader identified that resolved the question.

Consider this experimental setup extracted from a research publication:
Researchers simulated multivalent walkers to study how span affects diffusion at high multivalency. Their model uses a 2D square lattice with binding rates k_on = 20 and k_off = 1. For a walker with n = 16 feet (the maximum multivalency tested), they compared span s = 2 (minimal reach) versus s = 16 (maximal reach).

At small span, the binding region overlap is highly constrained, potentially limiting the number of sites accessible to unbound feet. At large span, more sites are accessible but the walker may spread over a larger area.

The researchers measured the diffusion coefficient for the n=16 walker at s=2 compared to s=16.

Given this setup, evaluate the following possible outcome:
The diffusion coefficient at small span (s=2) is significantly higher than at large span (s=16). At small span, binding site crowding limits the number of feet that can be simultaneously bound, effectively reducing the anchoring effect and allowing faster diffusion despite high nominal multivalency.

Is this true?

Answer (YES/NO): NO